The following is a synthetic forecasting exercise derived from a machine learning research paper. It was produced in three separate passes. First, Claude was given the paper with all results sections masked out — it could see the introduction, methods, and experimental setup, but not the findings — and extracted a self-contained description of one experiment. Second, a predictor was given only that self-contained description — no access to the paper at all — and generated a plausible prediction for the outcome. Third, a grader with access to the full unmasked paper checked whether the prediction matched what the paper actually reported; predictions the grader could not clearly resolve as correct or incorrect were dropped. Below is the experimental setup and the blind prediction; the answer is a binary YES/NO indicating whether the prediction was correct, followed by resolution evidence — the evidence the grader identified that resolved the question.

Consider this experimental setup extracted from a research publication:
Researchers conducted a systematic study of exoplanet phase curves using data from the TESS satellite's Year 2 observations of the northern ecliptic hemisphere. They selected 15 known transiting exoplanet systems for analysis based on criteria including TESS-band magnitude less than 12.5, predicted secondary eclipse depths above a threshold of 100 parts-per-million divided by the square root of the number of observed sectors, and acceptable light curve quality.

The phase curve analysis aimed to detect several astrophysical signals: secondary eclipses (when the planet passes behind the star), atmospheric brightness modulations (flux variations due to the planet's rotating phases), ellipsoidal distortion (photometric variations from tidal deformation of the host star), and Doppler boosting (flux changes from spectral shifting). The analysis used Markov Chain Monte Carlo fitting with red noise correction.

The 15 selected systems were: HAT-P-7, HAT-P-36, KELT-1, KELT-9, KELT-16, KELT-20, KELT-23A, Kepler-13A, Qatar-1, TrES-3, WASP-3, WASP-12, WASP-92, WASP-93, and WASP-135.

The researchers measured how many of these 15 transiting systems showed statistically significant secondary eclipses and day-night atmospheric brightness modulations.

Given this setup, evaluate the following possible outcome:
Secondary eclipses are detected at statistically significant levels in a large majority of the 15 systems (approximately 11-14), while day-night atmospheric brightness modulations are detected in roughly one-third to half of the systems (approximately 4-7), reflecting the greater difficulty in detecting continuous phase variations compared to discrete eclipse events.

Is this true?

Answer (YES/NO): NO